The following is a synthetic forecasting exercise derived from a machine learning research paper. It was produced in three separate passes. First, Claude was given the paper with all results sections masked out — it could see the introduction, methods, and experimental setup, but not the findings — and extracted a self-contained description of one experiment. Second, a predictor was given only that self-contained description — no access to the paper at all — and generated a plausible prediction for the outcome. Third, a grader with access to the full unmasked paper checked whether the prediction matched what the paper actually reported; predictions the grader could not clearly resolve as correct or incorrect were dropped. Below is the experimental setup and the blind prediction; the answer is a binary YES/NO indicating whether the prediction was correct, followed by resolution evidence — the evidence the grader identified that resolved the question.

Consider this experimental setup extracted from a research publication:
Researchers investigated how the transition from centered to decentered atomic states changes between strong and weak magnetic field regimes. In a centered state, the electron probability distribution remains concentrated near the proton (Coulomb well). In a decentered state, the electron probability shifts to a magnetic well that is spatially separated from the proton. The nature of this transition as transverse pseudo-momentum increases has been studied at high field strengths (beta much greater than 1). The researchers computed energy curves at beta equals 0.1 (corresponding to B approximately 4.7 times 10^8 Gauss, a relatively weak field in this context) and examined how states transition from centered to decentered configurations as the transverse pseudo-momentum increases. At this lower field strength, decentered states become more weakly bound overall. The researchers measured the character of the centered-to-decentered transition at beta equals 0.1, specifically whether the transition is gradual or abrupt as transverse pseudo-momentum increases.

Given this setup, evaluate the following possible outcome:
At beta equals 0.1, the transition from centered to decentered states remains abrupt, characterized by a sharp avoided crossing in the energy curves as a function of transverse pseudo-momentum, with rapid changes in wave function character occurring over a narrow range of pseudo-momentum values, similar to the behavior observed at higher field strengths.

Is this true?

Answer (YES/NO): YES